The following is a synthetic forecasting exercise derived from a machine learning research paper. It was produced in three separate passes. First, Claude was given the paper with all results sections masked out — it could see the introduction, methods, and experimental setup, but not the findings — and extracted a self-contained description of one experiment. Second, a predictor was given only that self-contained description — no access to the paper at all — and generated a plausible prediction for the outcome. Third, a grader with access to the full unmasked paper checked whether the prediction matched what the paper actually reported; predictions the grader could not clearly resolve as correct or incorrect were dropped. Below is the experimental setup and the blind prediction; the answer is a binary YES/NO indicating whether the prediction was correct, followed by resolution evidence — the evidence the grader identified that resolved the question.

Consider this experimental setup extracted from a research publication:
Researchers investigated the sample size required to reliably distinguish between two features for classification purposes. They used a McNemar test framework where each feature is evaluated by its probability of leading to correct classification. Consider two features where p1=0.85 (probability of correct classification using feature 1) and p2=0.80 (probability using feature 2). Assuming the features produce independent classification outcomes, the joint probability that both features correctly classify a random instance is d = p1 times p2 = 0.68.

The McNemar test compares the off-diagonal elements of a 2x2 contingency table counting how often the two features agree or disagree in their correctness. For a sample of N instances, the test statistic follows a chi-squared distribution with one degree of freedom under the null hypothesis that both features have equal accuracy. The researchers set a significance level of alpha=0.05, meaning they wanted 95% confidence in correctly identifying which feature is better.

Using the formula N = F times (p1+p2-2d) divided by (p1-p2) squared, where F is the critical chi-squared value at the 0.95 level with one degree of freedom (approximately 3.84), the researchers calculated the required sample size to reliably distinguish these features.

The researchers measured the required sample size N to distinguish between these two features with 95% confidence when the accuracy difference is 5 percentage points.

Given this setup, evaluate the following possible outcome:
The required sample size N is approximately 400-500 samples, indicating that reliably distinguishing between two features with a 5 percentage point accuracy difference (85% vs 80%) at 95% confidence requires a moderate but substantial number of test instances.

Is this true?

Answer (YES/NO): YES